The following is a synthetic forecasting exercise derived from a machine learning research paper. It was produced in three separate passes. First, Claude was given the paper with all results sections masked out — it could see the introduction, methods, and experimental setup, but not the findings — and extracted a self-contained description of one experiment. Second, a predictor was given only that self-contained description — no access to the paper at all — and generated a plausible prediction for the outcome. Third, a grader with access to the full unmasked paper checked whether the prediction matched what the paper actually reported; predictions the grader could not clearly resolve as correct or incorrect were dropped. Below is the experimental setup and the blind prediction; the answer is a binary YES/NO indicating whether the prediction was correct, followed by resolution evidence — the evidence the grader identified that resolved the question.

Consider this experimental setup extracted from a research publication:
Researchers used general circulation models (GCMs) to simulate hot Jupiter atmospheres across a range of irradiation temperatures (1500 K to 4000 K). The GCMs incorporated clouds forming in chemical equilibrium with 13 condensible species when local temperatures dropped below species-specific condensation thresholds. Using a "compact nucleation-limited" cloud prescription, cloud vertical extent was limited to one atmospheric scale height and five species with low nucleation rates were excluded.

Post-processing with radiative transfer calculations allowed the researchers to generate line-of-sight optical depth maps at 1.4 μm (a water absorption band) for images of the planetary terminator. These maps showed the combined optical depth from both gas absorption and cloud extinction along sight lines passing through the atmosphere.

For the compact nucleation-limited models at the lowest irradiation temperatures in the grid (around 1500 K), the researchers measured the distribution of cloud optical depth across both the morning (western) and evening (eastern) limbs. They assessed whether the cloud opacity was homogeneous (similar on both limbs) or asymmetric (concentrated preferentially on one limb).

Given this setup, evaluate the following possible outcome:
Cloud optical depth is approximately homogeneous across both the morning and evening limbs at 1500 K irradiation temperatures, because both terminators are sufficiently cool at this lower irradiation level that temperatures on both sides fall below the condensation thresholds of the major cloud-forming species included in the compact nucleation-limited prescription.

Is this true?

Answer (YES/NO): YES